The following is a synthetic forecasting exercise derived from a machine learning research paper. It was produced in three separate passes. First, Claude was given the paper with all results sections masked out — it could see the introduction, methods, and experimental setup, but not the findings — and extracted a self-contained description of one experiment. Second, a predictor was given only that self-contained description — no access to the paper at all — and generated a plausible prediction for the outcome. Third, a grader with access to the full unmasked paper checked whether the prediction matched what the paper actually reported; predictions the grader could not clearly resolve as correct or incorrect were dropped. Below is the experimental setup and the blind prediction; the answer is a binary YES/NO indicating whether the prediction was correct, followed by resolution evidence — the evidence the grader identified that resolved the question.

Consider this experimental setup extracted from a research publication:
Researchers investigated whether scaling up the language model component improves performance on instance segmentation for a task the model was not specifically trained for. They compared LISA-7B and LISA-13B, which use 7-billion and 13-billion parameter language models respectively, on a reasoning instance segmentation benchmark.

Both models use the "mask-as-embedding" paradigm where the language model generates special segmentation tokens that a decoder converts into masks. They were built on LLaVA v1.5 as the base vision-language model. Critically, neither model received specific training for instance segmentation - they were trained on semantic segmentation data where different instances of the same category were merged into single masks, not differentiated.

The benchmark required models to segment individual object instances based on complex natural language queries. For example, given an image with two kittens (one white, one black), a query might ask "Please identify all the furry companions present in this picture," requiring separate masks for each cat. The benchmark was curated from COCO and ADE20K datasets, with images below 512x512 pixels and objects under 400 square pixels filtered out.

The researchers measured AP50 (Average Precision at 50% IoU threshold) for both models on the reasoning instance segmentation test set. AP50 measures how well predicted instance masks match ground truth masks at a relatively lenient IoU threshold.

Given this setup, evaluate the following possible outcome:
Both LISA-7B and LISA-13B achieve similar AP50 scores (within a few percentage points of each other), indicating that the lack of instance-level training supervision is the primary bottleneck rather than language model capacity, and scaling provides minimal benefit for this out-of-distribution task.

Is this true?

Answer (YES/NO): YES